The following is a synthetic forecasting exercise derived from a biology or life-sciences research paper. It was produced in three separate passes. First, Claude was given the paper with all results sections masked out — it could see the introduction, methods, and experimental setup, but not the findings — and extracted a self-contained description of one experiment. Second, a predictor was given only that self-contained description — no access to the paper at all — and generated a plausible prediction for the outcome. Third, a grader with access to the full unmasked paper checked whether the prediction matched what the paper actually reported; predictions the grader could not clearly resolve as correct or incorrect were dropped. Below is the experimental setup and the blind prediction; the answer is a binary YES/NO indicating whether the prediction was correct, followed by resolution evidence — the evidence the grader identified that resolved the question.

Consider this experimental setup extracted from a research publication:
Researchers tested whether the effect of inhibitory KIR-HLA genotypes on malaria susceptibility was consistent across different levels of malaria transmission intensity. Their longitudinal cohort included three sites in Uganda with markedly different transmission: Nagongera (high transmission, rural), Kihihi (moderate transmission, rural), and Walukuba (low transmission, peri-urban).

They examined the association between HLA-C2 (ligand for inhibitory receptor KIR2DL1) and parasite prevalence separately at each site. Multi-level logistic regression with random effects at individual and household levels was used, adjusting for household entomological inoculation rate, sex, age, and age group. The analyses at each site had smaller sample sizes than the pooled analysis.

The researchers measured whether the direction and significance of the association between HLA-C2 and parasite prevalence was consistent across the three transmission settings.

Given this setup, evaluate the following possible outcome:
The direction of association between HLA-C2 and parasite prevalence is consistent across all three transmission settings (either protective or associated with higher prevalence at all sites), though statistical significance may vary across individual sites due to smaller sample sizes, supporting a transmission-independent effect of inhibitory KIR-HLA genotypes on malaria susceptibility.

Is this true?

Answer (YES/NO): YES